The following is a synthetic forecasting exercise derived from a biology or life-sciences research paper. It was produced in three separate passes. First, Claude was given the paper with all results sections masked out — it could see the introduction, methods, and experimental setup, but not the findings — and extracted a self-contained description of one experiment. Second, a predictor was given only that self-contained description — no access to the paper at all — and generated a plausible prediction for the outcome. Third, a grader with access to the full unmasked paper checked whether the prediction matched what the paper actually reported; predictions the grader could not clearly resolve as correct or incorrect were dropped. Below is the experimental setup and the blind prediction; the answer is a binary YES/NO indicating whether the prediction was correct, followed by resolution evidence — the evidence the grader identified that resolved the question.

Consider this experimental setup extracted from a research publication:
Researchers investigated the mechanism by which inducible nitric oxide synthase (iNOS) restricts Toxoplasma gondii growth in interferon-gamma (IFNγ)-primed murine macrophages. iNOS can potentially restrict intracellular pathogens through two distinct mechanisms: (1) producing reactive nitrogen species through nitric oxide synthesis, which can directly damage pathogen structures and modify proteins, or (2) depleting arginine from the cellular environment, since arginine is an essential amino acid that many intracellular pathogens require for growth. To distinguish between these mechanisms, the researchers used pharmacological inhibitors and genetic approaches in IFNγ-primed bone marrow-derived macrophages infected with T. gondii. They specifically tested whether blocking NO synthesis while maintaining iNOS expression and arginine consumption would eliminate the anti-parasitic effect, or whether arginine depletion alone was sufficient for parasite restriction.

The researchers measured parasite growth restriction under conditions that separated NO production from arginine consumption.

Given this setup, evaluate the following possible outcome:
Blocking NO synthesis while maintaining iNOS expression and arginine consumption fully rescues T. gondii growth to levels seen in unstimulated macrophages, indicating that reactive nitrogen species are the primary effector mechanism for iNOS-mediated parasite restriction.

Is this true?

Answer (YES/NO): YES